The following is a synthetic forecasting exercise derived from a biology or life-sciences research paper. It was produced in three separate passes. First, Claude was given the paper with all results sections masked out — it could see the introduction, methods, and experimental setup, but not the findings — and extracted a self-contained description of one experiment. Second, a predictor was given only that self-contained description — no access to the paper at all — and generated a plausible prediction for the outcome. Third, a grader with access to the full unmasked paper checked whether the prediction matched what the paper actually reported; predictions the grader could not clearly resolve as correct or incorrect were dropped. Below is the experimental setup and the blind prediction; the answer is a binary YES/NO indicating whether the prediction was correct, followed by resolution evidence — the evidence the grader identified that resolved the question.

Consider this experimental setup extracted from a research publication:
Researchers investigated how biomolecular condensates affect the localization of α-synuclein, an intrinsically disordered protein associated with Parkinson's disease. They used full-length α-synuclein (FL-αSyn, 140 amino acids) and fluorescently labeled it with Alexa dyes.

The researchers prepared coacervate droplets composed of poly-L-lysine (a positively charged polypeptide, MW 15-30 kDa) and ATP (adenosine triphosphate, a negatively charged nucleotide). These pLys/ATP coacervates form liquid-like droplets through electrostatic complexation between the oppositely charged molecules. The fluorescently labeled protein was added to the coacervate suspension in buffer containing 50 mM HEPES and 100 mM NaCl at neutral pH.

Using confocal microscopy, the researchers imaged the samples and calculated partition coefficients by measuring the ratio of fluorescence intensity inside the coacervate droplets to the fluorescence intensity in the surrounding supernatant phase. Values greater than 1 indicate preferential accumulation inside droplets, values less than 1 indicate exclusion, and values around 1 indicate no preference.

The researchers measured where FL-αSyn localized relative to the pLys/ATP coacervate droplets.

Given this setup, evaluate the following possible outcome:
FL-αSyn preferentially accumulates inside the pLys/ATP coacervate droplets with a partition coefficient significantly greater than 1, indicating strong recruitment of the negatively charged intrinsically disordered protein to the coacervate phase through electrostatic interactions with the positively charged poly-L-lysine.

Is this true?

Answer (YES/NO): NO